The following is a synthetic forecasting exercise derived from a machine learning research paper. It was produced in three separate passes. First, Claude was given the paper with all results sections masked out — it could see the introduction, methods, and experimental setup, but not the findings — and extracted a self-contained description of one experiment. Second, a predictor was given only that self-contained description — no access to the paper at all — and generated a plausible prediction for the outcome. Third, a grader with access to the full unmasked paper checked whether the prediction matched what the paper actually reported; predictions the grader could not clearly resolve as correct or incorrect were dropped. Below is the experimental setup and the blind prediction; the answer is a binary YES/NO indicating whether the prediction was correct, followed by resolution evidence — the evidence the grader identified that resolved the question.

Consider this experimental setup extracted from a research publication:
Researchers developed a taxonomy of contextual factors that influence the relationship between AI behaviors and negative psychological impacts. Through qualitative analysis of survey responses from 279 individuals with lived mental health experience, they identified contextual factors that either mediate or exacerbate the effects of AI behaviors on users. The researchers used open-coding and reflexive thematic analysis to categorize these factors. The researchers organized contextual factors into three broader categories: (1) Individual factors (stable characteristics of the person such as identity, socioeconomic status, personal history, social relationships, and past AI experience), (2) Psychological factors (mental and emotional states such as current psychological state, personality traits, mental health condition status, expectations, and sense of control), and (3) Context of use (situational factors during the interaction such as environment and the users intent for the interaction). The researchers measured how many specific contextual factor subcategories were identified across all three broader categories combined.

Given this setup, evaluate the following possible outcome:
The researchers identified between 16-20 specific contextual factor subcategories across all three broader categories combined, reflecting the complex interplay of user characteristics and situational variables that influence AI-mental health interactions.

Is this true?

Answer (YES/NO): NO